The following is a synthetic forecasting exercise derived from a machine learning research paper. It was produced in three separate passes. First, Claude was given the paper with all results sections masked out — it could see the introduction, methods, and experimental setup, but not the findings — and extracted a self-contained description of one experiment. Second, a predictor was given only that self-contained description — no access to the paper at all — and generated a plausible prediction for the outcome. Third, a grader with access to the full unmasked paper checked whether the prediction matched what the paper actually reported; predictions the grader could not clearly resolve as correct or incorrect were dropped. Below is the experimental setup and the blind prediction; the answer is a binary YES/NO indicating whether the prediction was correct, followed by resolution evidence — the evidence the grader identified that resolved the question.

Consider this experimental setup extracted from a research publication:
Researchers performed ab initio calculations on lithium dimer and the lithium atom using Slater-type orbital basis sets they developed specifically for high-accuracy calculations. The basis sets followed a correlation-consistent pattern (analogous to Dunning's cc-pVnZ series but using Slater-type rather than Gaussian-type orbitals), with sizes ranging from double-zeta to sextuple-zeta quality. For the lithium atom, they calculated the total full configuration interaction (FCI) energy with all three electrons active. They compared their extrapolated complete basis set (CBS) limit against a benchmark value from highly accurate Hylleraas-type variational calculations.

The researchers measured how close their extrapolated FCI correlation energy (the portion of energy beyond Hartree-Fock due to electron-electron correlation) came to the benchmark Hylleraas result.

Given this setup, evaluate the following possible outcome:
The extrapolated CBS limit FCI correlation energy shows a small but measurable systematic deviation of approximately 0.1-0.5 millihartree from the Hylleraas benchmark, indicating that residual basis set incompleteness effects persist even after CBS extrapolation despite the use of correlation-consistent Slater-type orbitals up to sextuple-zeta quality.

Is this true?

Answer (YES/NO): NO